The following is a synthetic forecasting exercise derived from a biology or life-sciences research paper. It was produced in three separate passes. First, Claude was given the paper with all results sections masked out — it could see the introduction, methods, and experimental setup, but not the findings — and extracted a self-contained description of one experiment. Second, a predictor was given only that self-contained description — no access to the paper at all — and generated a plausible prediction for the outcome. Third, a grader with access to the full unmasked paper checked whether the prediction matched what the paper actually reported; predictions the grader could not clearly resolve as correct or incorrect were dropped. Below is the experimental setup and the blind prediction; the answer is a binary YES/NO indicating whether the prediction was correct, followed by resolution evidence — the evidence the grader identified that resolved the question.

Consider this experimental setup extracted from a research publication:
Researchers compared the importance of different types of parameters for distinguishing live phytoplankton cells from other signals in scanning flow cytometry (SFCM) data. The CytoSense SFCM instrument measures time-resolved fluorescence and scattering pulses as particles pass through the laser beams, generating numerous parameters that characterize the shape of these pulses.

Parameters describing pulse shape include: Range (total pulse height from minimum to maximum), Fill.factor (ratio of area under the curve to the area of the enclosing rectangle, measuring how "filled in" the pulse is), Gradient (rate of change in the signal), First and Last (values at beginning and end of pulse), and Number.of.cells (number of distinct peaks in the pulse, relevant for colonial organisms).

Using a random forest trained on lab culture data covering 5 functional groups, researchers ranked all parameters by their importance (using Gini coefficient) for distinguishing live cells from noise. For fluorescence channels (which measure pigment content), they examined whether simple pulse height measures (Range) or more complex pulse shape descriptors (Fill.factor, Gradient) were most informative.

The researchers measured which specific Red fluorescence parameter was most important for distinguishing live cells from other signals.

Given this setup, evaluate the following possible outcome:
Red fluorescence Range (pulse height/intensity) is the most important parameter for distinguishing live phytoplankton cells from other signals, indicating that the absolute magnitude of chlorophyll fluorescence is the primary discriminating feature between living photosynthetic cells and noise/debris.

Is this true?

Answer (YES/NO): YES